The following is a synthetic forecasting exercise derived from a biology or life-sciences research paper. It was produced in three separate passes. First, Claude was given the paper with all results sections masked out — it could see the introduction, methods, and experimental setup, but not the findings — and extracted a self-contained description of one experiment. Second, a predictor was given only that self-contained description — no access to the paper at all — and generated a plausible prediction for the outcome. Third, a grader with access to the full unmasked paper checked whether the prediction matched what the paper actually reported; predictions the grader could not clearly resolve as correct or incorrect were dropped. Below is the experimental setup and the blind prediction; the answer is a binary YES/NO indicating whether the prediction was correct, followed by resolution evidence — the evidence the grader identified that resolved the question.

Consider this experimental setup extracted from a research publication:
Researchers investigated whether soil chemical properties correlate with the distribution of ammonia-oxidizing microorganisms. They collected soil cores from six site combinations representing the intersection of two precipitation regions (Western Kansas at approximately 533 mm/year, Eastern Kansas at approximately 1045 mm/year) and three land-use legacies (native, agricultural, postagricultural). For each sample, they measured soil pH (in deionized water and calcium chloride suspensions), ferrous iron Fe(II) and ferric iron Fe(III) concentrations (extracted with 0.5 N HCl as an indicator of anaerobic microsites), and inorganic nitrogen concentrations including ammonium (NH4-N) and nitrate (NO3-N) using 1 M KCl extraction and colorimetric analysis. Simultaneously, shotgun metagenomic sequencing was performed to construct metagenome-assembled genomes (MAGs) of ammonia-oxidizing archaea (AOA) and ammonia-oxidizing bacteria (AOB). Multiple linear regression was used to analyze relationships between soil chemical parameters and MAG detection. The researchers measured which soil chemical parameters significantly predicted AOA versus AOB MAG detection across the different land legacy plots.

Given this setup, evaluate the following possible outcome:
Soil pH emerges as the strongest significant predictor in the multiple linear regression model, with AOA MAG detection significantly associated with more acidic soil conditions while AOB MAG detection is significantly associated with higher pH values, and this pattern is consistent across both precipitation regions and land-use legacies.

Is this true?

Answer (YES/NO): NO